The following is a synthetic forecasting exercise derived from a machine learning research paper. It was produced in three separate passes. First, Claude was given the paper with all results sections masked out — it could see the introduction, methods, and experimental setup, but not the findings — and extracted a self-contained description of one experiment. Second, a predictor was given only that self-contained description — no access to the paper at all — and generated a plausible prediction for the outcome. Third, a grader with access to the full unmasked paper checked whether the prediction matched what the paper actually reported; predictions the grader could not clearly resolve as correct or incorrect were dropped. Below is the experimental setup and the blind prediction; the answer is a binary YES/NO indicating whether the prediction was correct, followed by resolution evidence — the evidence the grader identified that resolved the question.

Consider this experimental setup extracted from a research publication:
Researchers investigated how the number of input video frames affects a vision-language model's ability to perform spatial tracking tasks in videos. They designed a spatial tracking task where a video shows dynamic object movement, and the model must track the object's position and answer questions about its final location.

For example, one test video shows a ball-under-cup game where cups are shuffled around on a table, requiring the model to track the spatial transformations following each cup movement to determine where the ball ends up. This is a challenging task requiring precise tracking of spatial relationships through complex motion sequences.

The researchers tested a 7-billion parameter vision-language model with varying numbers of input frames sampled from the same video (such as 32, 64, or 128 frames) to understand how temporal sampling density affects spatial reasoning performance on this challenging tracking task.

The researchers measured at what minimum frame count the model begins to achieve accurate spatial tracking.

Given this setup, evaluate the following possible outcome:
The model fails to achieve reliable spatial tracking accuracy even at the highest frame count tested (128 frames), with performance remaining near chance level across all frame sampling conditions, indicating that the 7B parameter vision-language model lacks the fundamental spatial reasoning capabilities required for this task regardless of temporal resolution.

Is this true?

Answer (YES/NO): NO